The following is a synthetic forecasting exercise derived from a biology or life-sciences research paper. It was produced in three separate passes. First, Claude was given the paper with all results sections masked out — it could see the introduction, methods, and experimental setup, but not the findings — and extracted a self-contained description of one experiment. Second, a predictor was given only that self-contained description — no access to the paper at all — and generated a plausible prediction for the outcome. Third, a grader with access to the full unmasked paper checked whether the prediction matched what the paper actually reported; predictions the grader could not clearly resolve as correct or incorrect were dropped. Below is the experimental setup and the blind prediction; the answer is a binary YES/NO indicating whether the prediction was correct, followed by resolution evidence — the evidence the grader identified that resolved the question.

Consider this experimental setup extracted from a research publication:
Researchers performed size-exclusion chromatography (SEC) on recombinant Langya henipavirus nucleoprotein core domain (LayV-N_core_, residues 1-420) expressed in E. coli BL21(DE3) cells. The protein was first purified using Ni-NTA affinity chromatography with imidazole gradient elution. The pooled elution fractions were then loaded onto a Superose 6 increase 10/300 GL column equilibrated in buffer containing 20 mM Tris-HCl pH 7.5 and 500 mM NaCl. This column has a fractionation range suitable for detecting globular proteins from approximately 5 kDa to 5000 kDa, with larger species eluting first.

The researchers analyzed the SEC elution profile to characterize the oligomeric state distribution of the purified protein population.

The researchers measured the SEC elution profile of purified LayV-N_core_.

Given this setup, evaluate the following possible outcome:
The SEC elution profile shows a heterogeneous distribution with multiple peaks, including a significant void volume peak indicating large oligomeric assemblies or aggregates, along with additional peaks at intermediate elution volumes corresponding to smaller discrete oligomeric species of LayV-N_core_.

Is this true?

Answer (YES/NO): NO